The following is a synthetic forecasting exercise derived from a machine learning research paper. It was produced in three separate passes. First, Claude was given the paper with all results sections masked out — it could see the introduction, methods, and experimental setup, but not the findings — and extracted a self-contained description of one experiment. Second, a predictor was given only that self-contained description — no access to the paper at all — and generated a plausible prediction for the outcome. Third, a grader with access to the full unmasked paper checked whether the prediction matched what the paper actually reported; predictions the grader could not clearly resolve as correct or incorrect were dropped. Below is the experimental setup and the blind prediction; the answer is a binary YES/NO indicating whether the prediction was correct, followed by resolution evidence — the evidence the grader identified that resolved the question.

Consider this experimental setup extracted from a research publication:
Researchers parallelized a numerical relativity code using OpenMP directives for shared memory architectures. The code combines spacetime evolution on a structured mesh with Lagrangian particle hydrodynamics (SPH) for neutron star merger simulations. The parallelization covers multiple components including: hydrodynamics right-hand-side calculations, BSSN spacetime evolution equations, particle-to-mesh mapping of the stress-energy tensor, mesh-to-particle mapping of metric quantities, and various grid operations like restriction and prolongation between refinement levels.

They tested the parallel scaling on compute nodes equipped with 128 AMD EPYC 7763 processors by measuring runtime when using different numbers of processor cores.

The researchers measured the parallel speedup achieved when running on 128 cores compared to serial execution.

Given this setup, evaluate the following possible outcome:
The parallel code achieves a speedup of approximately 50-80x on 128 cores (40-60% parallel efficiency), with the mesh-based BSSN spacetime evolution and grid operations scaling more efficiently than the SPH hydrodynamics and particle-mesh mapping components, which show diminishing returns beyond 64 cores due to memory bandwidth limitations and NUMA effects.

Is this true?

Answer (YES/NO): NO